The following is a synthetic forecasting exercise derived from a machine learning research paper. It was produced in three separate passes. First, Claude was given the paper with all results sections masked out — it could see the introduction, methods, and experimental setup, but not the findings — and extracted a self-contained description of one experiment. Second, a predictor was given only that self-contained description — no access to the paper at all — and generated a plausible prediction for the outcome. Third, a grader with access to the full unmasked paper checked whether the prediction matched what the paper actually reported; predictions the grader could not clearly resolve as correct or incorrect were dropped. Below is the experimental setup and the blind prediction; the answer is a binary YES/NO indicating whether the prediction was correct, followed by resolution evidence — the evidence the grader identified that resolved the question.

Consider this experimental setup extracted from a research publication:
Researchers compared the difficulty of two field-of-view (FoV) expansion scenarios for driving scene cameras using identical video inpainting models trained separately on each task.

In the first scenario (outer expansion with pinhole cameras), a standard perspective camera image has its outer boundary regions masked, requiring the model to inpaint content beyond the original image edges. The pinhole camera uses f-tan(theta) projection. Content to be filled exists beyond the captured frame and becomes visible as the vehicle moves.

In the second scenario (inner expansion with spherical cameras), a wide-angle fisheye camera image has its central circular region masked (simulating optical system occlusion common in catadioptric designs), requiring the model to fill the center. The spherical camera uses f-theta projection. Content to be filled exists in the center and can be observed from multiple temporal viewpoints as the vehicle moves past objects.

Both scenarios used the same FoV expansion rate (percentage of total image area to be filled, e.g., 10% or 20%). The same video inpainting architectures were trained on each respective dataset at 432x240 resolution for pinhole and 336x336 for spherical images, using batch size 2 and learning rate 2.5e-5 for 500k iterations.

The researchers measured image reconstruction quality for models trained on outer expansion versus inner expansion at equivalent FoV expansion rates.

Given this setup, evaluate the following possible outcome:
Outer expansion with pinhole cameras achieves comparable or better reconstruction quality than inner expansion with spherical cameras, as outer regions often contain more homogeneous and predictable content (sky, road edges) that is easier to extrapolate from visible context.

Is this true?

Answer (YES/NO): NO